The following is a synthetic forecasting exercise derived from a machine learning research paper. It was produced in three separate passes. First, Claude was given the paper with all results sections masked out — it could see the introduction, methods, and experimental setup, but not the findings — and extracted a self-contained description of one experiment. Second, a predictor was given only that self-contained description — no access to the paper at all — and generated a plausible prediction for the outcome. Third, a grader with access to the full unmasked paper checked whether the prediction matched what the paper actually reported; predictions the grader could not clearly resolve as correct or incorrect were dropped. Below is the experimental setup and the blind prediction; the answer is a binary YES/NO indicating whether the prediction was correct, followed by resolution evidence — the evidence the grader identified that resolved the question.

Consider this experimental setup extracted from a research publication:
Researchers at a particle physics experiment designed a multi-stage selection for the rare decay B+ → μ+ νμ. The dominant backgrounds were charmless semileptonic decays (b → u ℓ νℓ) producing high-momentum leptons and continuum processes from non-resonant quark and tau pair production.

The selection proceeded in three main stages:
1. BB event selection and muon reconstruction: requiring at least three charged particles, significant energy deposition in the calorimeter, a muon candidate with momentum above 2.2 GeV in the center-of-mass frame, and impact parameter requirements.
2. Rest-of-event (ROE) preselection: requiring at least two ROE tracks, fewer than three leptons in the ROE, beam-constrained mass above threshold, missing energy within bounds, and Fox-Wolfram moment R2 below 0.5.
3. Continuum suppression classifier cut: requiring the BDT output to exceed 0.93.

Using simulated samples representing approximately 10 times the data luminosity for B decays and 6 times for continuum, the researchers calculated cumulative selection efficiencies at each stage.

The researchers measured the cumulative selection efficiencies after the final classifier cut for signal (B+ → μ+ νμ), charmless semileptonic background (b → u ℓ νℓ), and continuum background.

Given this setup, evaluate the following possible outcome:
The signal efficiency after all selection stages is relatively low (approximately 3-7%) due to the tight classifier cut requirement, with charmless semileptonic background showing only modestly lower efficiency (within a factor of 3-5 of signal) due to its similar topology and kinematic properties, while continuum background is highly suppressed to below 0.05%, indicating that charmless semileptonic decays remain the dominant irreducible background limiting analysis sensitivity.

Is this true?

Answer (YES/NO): NO